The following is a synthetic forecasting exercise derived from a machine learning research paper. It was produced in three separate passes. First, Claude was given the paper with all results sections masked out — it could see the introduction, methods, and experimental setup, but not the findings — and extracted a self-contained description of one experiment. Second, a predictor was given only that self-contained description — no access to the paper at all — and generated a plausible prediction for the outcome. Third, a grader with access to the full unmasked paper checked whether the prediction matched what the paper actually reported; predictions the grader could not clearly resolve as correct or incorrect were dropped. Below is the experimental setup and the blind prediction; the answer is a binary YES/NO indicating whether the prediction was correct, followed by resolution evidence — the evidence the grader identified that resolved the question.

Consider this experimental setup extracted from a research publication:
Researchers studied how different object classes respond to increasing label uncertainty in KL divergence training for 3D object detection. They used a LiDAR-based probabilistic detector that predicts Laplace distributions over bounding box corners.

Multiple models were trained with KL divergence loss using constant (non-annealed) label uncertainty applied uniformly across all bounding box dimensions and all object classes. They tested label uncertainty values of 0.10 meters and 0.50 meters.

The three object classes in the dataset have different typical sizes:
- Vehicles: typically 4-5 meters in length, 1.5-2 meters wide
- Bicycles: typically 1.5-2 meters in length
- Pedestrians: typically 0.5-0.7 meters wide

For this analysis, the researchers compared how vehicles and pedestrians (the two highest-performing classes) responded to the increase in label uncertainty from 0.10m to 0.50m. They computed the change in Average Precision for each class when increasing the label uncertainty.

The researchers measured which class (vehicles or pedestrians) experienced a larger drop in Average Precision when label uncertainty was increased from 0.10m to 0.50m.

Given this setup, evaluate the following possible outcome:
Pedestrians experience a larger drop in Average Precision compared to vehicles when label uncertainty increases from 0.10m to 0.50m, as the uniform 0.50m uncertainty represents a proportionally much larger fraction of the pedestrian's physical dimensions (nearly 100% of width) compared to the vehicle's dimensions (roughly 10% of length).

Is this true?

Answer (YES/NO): NO